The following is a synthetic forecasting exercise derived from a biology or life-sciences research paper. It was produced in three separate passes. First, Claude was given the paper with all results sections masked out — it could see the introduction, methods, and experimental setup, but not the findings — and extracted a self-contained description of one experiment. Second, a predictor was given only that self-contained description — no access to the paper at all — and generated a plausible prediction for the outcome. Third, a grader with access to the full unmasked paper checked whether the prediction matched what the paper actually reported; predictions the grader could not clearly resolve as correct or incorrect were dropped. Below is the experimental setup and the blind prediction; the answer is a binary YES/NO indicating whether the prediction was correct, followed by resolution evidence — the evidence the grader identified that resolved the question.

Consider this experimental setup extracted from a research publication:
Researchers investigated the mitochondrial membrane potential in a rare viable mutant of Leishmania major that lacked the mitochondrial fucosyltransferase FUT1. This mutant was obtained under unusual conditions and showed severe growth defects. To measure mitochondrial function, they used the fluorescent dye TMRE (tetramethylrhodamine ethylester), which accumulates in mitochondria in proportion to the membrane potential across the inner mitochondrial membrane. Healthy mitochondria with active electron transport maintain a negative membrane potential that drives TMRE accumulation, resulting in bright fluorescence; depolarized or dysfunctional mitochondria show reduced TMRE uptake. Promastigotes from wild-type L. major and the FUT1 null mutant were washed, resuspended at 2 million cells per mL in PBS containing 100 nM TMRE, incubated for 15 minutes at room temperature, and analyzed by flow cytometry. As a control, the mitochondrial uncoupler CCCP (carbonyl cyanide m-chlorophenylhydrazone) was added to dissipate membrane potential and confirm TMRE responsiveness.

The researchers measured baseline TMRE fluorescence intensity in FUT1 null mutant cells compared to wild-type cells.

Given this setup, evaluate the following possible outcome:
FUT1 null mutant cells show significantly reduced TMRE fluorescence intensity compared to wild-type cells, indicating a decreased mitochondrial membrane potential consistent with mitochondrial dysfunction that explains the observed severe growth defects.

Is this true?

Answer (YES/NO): YES